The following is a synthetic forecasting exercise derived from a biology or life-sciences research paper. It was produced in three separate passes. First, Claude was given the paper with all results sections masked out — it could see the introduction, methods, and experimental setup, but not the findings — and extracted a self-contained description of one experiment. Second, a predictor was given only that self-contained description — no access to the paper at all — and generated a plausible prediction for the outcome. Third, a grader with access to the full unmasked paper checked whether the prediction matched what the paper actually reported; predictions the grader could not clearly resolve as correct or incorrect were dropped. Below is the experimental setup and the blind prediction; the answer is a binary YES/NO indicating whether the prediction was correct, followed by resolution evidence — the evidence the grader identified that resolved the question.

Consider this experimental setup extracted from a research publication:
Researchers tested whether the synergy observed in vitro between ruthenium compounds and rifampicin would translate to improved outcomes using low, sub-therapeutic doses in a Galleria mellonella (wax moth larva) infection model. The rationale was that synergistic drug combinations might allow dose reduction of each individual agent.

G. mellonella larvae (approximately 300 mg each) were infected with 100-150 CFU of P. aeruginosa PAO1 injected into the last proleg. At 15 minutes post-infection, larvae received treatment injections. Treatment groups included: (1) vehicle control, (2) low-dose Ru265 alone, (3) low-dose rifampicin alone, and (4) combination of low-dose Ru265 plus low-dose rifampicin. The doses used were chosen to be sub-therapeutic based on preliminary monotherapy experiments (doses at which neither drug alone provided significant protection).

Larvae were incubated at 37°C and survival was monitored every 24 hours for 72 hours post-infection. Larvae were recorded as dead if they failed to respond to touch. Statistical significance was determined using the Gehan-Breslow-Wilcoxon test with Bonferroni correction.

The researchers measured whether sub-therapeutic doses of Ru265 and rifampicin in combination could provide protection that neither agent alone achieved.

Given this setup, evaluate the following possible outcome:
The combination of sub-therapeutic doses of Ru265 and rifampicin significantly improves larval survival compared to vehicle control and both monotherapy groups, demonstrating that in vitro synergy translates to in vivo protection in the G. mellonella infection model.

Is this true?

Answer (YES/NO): YES